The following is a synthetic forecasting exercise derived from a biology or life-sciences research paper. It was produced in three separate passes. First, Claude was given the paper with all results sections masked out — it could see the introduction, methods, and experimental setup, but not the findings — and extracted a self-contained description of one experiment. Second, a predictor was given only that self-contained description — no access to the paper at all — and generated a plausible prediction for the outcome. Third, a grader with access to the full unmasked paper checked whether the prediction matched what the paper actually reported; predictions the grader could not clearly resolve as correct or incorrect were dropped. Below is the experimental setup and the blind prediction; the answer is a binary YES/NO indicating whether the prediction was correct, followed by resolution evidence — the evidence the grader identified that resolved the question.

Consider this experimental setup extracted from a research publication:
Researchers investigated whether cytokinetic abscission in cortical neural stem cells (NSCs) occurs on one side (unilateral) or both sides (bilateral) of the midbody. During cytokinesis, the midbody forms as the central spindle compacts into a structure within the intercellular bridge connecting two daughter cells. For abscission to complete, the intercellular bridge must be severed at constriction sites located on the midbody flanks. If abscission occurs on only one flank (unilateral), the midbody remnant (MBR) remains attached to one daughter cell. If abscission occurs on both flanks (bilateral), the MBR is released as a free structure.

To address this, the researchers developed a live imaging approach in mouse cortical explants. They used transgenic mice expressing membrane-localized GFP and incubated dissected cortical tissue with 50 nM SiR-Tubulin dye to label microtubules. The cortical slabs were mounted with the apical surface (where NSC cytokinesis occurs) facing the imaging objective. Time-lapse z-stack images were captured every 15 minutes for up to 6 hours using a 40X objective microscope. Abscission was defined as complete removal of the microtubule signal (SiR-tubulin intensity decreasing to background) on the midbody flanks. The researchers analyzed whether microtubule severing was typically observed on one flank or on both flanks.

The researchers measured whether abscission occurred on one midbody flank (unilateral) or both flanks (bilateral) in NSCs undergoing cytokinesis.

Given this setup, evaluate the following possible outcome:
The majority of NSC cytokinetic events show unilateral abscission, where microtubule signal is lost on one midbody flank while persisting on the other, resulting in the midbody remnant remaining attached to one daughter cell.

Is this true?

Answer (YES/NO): NO